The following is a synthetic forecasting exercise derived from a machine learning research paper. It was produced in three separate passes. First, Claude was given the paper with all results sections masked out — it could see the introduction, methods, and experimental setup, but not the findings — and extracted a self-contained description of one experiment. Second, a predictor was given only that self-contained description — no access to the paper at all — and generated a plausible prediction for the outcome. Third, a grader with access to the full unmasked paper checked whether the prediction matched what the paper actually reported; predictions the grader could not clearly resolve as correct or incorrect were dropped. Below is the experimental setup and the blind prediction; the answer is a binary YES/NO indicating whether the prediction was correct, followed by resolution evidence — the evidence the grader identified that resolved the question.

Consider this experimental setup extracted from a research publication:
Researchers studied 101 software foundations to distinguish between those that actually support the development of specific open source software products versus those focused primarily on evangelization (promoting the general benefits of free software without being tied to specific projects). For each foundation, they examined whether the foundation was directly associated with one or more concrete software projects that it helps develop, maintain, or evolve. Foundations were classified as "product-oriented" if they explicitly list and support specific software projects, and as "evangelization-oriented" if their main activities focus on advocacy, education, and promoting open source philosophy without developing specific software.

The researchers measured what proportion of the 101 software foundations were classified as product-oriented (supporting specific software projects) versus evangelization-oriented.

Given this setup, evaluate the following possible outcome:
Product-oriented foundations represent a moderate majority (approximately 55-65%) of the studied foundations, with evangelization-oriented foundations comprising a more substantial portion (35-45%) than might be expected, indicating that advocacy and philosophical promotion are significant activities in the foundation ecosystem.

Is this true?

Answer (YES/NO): YES